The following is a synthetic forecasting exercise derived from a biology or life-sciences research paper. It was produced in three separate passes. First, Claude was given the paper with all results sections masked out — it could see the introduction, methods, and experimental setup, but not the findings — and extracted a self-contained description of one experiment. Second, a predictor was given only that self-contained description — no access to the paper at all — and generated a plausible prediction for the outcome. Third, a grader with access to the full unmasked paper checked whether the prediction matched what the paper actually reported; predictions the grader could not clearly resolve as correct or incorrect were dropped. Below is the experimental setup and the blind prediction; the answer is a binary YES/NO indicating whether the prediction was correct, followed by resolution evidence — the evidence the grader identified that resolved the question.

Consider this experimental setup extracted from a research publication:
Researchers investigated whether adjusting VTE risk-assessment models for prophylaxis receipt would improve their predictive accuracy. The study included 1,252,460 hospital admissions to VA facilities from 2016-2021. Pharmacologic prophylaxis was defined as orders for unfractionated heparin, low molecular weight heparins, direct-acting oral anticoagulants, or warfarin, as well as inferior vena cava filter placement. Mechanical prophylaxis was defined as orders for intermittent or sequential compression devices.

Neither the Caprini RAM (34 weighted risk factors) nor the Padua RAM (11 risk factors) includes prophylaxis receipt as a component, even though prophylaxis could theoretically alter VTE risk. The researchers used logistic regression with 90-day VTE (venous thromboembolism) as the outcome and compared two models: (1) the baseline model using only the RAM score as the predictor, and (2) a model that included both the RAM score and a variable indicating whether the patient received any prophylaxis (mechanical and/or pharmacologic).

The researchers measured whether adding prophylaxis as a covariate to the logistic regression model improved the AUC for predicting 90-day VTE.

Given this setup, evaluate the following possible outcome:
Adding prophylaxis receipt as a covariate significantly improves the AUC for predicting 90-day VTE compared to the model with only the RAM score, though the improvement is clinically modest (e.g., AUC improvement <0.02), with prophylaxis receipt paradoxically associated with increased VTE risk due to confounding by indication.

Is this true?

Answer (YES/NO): NO